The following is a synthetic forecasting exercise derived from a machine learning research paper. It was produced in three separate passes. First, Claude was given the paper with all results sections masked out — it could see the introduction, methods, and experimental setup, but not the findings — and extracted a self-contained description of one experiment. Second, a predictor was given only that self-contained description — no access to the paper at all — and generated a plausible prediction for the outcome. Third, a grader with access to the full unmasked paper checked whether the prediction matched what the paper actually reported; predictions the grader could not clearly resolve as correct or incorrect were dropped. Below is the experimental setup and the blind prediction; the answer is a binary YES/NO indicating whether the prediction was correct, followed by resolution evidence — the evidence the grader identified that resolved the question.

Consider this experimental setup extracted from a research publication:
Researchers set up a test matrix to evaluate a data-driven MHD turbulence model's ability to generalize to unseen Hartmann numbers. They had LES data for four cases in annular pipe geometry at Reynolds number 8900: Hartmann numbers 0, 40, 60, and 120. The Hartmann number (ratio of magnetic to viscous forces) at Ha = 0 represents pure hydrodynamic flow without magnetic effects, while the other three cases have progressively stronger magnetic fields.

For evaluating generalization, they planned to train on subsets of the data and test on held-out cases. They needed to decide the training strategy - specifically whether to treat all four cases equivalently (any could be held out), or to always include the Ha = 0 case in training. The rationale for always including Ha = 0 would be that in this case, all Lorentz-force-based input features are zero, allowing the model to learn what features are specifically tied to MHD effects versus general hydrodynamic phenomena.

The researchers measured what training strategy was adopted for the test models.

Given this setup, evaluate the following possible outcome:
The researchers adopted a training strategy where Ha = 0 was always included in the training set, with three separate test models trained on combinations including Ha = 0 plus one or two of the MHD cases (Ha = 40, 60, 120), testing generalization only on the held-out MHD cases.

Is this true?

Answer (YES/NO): YES